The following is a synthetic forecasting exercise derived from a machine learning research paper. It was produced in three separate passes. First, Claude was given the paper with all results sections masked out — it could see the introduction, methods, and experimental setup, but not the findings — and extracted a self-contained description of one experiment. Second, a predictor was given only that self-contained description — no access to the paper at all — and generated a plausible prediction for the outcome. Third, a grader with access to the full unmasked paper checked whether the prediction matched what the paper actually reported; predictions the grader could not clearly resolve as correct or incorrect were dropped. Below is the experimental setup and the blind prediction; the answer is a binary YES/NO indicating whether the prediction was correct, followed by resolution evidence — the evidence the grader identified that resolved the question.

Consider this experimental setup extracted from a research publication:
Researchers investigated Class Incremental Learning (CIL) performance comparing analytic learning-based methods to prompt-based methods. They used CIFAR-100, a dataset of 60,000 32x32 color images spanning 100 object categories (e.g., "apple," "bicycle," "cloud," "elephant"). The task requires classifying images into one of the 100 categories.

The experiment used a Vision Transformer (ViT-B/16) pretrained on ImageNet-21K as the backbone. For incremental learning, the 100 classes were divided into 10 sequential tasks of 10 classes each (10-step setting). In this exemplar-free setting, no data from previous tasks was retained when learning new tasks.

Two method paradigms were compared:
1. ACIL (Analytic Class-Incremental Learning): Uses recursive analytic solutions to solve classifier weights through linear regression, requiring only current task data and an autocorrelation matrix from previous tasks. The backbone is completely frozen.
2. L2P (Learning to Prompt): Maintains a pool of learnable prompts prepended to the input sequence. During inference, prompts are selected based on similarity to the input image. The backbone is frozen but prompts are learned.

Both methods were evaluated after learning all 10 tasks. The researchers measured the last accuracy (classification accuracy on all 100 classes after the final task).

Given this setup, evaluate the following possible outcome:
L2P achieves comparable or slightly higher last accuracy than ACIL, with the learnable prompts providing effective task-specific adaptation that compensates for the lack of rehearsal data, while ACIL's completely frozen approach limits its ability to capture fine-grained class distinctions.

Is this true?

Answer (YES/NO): NO